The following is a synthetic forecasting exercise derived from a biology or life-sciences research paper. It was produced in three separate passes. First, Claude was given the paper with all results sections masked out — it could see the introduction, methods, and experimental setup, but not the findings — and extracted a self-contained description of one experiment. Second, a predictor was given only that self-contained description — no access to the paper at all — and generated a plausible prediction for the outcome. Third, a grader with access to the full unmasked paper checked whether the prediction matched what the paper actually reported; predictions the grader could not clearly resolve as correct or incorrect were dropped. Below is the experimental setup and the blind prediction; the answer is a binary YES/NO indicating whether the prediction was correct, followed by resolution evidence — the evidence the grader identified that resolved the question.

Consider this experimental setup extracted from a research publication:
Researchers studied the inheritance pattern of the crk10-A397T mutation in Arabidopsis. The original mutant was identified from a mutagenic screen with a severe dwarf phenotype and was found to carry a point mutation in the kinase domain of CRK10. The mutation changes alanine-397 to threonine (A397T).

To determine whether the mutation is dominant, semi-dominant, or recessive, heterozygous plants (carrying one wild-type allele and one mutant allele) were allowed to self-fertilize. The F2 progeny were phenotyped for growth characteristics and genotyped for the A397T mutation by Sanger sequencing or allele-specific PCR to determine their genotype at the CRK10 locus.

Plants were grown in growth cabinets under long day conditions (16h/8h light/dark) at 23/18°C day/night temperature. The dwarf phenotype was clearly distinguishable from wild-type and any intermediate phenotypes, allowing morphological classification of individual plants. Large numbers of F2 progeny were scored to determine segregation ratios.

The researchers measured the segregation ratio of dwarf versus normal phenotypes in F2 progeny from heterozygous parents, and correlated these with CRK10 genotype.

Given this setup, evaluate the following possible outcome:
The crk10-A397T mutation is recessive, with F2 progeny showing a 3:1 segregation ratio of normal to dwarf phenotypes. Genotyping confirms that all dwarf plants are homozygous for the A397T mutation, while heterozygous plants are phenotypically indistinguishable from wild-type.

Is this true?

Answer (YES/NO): NO